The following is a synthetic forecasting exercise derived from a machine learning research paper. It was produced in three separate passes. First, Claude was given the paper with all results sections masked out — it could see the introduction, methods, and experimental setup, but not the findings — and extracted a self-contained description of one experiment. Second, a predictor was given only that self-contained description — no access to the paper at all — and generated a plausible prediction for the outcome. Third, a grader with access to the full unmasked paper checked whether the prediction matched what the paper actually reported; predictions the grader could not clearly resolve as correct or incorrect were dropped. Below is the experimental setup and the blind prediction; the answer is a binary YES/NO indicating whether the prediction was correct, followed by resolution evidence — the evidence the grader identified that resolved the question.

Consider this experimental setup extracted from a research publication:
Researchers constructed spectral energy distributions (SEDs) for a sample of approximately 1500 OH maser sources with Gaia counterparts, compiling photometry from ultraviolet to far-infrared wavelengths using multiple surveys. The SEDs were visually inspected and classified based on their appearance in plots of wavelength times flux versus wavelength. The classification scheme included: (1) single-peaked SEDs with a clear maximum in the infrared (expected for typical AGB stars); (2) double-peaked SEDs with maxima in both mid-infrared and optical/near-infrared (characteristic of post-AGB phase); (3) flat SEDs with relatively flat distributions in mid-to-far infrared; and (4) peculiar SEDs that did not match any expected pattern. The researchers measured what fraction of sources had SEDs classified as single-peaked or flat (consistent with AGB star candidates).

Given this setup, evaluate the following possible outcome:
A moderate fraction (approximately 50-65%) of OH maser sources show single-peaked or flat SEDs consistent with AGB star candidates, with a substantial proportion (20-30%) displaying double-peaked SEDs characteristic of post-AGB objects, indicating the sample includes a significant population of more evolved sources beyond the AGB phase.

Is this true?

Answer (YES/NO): NO